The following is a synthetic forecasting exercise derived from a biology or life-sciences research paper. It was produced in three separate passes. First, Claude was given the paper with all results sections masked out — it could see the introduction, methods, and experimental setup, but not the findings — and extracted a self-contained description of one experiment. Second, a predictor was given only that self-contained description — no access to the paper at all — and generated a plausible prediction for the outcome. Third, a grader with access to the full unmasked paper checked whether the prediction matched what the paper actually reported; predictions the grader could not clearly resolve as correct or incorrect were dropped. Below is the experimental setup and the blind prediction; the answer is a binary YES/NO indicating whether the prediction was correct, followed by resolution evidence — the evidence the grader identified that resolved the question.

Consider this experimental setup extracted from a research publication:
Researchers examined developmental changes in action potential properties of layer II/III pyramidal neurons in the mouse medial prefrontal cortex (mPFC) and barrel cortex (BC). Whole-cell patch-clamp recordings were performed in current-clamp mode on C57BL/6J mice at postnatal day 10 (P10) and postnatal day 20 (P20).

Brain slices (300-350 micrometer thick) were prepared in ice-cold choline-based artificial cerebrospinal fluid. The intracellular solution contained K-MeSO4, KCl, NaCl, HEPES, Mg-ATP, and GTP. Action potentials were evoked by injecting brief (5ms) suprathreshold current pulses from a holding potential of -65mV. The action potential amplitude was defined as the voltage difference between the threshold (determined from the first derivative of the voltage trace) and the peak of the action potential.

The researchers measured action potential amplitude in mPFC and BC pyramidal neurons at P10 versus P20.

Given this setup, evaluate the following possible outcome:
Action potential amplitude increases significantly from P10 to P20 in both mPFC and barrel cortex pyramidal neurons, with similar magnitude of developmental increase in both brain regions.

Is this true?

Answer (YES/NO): YES